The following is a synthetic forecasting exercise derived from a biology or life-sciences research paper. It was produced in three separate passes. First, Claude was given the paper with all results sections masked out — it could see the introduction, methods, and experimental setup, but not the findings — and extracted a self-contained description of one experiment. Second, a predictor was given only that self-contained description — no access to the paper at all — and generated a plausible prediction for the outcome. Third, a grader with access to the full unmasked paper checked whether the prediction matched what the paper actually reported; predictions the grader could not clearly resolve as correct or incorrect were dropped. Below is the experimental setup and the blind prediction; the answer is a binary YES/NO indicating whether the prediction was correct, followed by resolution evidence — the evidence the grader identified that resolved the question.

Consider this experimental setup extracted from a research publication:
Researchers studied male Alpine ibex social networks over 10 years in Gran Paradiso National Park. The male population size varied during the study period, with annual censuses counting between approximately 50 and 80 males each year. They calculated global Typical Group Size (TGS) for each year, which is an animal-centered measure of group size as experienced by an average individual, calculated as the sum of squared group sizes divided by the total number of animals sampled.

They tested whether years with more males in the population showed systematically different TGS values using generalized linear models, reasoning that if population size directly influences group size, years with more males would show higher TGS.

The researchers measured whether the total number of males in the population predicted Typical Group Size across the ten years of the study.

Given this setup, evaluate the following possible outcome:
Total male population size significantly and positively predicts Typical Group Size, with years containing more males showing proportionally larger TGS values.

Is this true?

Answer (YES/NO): NO